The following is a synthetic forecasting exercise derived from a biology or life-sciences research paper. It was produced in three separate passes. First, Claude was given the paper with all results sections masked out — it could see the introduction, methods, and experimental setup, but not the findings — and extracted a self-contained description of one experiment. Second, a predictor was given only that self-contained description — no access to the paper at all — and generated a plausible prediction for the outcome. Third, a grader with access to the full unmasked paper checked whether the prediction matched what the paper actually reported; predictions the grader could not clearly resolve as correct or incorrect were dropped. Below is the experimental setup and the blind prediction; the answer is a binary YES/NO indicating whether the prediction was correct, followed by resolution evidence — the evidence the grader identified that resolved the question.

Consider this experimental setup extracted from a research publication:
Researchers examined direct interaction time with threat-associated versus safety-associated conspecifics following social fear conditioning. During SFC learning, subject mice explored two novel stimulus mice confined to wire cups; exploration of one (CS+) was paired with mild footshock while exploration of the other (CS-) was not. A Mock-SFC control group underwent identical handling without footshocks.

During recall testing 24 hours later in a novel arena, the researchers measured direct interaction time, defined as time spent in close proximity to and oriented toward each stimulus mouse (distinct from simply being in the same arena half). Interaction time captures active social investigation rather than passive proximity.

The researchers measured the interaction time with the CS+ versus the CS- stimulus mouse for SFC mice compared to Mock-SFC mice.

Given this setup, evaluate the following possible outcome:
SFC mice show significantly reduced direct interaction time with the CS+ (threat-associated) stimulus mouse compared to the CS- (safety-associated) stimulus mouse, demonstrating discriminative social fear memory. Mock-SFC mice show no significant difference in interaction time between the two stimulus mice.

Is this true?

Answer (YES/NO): YES